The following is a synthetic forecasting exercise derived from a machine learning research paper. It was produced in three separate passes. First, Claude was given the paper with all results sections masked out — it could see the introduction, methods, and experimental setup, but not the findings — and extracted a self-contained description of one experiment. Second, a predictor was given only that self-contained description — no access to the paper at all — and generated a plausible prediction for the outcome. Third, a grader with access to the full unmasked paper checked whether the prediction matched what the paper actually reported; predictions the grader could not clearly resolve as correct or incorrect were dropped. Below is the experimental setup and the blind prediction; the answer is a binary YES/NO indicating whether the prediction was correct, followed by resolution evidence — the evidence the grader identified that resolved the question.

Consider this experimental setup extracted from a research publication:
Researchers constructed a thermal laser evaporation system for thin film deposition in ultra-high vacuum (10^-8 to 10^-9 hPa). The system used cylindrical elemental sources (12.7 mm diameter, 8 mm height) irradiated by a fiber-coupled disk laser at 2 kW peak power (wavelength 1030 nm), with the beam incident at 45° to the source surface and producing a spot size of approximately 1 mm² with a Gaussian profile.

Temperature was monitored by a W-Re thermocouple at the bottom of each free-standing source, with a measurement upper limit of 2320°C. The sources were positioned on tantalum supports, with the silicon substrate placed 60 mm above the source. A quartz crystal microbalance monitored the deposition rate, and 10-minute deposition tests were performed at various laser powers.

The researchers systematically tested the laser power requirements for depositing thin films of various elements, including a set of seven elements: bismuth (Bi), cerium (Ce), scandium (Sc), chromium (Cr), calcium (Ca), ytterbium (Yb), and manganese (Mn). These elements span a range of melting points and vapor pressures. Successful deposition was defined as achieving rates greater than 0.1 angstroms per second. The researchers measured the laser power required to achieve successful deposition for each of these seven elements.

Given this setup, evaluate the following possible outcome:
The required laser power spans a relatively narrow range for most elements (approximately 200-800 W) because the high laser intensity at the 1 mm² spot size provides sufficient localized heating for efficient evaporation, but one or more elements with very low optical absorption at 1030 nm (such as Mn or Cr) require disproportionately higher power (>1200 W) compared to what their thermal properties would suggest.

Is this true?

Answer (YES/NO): NO